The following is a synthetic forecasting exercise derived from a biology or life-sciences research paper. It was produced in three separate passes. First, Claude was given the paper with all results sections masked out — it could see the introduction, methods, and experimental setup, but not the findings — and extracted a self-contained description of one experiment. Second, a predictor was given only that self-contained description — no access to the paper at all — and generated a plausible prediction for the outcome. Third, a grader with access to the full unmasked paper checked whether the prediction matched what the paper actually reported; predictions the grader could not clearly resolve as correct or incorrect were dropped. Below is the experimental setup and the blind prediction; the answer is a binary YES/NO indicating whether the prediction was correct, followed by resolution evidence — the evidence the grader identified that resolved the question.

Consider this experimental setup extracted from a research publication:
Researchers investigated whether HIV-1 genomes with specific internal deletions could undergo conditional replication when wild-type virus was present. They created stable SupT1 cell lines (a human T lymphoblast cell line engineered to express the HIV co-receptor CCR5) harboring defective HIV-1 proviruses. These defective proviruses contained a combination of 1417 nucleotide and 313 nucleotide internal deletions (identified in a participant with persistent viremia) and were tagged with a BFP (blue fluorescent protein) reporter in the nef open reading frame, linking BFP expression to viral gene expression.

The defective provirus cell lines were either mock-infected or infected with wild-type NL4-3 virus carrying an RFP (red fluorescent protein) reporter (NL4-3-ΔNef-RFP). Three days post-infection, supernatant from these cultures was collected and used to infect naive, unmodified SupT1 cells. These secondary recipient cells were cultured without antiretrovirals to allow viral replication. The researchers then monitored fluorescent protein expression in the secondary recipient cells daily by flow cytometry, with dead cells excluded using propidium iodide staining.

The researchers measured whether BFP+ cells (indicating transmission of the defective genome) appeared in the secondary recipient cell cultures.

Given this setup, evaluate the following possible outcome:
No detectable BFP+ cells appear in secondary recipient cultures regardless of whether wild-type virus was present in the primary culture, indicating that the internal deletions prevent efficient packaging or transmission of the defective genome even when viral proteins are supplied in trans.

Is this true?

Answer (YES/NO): NO